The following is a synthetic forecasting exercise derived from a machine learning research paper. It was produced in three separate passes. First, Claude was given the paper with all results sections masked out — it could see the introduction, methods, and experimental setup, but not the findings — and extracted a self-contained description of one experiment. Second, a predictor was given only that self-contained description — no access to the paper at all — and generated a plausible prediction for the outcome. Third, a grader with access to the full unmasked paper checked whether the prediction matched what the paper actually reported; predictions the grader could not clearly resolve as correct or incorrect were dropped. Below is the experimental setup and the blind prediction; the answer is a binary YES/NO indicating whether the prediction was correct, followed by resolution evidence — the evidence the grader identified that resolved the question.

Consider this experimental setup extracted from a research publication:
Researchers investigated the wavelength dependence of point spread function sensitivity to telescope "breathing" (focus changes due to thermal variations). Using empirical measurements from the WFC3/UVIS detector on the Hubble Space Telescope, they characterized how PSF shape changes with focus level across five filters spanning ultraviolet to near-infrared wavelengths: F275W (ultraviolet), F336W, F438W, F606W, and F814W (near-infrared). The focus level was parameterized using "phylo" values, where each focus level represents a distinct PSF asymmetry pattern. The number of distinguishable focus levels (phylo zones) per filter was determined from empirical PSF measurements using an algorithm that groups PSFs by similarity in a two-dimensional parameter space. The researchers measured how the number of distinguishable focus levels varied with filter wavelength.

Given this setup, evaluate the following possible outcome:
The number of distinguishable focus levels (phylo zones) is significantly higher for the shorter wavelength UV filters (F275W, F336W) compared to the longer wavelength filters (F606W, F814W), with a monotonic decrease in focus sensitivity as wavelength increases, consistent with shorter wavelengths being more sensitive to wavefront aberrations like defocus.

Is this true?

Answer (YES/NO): NO